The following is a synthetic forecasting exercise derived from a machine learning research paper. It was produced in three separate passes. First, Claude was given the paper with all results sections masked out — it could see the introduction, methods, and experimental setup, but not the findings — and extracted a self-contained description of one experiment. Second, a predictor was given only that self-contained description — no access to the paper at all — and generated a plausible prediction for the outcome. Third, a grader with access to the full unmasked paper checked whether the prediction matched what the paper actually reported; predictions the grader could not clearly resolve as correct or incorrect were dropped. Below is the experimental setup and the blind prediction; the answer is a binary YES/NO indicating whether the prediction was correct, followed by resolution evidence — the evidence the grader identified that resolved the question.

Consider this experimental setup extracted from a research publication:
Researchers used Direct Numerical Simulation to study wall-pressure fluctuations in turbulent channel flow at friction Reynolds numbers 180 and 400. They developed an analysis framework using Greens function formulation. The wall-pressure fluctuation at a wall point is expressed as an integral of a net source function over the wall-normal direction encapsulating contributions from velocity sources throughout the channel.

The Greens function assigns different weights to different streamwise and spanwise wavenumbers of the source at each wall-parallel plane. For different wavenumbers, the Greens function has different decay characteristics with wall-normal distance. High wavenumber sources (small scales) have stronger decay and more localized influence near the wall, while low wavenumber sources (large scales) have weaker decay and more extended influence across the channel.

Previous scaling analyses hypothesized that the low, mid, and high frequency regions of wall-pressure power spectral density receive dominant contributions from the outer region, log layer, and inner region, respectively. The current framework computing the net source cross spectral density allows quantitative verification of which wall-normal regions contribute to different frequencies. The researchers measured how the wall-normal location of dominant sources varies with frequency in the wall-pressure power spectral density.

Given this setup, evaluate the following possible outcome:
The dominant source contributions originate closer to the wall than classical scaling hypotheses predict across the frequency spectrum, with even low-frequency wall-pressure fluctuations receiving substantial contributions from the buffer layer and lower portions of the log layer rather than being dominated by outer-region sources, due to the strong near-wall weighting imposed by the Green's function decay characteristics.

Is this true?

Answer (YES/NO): YES